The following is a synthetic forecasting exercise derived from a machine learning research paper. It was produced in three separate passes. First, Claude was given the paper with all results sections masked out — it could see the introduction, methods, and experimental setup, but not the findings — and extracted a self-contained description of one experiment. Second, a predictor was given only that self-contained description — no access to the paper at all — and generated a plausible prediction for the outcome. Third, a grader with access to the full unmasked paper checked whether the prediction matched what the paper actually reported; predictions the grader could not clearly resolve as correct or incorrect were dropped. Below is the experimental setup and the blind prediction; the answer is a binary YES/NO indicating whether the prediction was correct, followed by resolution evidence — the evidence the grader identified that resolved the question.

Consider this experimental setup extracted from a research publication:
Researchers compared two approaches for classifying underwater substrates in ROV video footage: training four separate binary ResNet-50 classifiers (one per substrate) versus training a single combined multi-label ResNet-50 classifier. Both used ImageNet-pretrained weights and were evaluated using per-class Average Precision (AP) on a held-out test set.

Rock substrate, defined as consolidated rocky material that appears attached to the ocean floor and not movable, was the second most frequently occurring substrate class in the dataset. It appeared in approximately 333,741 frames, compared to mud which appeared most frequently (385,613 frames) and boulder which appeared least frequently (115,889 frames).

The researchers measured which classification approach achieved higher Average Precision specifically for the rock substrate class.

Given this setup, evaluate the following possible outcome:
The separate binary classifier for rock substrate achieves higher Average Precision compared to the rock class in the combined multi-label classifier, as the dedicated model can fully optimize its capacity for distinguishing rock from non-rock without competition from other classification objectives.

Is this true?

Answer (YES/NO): YES